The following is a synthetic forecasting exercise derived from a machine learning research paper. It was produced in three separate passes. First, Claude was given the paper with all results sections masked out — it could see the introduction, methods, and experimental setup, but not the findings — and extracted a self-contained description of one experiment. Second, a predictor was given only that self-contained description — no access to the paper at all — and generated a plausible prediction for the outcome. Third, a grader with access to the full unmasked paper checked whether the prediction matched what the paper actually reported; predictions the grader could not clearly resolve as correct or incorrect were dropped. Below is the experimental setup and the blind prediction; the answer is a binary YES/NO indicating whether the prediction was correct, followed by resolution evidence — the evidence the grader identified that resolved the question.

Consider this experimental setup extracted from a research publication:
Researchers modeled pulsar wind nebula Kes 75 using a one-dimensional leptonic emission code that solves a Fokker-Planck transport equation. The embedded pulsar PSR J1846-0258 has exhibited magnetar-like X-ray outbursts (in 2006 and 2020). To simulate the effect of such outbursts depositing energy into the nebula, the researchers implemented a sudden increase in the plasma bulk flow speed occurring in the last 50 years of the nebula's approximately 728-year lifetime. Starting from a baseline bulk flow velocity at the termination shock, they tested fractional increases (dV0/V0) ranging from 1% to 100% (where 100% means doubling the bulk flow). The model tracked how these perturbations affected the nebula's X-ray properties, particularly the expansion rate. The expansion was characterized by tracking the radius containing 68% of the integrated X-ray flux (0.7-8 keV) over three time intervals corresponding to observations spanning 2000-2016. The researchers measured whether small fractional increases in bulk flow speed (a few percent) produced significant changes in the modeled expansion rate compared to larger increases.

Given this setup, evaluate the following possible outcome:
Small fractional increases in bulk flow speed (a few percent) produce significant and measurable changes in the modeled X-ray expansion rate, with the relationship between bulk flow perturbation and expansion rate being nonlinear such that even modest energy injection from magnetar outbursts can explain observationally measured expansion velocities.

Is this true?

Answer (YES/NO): NO